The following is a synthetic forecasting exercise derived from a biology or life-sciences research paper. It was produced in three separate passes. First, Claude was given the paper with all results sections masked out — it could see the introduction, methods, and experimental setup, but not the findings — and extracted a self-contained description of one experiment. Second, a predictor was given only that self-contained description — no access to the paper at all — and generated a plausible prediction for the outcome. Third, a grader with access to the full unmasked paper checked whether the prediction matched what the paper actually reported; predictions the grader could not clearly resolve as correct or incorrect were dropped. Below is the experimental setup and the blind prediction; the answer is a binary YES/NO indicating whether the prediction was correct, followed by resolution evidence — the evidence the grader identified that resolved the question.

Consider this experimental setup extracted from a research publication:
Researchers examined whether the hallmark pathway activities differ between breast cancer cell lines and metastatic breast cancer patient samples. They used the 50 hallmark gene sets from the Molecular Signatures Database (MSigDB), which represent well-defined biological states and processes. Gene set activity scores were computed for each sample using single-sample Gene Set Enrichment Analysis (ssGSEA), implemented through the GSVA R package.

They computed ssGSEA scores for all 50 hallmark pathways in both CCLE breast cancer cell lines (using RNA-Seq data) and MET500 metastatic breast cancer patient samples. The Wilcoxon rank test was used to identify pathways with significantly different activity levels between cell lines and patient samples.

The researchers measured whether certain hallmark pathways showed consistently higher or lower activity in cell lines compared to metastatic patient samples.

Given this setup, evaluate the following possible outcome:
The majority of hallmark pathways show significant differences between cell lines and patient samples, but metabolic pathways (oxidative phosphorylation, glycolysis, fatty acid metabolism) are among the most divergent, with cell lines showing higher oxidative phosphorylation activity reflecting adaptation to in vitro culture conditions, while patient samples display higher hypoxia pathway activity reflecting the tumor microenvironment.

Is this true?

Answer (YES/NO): NO